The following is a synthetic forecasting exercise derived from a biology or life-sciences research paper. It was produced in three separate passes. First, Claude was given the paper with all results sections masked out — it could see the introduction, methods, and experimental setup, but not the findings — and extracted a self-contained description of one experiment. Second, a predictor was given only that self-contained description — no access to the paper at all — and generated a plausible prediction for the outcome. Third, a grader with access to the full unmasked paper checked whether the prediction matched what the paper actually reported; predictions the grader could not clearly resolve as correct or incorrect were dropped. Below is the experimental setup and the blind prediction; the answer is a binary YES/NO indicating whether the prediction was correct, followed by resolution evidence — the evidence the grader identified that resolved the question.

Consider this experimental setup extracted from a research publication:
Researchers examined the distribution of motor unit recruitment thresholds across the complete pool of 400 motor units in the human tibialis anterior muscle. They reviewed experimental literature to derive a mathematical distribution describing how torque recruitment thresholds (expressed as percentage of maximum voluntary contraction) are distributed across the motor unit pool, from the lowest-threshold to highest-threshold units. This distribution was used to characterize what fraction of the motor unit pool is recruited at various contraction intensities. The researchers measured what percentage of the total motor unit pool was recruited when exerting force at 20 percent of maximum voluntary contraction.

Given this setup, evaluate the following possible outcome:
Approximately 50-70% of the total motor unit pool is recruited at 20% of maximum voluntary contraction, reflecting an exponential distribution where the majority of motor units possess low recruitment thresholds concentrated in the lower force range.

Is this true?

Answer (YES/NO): YES